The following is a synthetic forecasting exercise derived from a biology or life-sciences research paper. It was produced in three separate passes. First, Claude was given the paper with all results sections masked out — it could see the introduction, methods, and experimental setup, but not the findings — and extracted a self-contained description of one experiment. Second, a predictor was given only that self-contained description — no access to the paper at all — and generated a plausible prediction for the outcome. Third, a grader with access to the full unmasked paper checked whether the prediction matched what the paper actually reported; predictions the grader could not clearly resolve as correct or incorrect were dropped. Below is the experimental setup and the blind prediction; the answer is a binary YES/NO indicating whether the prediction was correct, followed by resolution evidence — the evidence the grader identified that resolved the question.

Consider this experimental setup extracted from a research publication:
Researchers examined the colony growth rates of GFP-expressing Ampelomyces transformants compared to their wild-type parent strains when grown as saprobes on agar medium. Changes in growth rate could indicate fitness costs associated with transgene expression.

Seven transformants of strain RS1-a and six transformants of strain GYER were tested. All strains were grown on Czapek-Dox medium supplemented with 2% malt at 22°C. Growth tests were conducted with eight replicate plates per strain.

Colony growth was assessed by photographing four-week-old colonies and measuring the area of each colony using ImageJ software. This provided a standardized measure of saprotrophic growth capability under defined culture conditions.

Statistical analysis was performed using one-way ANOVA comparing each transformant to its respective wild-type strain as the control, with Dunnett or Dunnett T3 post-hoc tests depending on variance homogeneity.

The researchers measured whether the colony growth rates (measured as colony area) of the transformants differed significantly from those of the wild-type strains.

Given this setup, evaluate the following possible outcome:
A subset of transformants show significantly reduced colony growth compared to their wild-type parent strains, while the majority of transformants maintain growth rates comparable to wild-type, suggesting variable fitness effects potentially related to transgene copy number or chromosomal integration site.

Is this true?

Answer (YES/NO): NO